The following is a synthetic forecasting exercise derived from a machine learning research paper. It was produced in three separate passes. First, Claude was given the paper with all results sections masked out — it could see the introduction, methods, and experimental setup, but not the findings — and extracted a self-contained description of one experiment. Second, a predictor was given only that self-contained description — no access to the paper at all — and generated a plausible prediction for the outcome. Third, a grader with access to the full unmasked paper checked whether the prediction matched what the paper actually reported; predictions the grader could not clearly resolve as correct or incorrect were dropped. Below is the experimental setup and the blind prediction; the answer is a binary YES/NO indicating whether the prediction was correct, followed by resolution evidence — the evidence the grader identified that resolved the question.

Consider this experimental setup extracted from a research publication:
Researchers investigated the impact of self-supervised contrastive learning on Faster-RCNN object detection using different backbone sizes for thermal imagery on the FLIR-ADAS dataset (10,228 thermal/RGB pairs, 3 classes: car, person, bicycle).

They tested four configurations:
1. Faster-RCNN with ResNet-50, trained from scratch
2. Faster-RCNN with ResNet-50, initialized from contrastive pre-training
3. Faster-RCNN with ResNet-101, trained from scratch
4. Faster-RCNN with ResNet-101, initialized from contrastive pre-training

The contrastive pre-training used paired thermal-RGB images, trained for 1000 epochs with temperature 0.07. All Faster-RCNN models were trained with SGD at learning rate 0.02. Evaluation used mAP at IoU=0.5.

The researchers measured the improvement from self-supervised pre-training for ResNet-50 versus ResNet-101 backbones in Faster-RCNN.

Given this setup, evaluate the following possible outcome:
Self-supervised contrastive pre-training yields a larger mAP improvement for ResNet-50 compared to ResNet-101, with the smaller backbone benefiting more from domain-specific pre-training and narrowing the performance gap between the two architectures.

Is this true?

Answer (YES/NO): YES